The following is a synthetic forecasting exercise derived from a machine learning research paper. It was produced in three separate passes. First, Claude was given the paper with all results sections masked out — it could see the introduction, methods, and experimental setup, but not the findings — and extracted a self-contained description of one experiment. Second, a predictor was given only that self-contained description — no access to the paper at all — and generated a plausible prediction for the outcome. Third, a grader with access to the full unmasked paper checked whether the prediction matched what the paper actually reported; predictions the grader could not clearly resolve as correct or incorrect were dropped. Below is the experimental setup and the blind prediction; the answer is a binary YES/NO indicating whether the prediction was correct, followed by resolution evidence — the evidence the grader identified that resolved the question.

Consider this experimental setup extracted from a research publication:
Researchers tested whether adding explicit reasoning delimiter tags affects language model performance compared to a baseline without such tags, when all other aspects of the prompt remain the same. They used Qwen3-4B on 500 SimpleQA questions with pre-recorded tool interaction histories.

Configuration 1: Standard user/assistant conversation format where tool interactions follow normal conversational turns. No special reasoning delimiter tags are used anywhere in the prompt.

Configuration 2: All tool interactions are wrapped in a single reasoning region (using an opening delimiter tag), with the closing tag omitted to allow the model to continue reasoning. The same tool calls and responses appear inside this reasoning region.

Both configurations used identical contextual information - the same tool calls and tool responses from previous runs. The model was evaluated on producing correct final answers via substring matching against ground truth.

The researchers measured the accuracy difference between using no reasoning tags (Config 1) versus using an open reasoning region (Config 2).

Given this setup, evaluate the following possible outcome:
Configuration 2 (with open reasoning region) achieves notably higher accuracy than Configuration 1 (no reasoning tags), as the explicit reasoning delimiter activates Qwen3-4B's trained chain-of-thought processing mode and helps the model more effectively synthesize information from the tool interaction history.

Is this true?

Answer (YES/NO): NO